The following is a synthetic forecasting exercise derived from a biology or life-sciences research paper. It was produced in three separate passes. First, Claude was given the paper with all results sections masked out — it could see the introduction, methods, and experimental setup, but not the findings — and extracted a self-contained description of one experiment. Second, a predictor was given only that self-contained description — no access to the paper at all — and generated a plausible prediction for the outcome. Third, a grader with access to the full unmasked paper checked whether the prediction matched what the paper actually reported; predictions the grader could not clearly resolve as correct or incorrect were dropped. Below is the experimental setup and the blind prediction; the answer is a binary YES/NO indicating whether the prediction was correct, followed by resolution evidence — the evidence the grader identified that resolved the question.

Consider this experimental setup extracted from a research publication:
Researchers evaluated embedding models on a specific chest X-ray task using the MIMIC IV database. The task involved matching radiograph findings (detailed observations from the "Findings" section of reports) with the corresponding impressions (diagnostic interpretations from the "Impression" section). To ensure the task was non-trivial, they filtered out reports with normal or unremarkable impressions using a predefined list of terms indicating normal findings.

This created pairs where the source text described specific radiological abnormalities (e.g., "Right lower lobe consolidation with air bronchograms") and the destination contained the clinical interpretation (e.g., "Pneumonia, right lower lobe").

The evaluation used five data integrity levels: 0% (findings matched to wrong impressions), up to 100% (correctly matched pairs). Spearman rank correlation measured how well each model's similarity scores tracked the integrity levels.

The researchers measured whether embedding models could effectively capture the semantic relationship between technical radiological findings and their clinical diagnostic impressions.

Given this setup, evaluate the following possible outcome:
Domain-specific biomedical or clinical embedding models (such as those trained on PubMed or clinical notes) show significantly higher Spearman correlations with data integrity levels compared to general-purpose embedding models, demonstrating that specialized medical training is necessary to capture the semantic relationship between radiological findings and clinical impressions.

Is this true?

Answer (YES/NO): NO